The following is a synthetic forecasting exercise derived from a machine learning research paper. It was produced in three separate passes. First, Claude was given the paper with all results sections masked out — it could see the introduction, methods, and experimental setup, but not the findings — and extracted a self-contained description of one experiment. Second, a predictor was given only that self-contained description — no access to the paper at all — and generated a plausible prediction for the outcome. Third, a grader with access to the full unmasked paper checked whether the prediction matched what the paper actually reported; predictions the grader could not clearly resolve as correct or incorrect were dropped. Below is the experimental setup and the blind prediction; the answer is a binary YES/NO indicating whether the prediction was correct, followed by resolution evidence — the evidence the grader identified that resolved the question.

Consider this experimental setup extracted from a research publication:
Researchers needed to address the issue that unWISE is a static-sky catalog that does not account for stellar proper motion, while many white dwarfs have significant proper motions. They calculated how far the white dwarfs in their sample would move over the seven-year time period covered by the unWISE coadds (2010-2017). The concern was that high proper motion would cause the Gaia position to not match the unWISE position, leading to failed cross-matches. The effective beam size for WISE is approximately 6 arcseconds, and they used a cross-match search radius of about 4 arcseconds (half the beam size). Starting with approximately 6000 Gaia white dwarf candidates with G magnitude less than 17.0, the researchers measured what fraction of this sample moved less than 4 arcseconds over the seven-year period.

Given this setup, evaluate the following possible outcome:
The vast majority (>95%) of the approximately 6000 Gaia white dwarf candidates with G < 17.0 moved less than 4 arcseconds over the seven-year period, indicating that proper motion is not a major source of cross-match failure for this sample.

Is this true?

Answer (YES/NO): YES